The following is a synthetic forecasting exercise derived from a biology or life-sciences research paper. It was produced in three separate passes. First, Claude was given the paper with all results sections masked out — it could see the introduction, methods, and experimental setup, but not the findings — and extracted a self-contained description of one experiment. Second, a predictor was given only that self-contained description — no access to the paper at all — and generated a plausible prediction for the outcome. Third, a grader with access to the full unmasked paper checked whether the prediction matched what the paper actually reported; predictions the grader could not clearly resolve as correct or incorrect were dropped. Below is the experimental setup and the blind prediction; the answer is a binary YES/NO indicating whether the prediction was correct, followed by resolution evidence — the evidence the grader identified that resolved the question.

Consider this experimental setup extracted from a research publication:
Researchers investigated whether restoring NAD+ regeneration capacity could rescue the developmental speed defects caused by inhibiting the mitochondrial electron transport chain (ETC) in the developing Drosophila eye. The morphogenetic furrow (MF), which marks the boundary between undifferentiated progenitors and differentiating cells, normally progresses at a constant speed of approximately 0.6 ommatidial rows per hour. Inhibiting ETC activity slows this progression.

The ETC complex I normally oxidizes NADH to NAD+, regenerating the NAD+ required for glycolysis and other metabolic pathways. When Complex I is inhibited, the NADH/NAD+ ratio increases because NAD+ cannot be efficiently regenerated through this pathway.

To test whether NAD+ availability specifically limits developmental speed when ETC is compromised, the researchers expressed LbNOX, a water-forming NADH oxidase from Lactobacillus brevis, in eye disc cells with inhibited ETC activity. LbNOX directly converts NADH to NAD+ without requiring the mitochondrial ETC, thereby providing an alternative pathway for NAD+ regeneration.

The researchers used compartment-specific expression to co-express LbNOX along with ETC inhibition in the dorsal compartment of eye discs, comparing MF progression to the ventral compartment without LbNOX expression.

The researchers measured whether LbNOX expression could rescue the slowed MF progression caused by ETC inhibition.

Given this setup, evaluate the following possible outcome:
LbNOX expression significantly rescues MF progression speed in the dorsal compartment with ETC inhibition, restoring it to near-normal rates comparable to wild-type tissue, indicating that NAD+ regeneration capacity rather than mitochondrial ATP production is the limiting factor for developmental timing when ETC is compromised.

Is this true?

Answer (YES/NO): NO